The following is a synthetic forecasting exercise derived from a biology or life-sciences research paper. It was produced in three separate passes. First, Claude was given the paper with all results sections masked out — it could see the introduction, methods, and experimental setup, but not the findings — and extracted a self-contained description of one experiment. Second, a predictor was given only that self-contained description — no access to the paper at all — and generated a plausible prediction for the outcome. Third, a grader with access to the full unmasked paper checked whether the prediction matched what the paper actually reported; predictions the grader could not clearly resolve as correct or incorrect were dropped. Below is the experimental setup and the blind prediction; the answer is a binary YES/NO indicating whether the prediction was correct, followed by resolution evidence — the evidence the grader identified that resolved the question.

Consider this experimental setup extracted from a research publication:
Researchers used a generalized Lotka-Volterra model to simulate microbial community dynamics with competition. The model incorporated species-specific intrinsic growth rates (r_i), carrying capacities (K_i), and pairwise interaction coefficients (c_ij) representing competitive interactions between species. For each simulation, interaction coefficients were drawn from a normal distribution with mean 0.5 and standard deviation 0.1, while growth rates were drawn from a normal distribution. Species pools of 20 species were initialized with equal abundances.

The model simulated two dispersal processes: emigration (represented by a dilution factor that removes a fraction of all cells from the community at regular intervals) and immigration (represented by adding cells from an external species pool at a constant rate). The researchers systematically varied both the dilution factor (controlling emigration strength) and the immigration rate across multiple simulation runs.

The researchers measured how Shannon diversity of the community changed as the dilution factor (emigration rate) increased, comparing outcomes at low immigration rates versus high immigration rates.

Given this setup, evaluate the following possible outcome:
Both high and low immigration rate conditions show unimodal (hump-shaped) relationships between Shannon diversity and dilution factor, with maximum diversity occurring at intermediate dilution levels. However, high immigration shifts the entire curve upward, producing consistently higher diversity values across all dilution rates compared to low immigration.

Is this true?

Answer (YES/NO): NO